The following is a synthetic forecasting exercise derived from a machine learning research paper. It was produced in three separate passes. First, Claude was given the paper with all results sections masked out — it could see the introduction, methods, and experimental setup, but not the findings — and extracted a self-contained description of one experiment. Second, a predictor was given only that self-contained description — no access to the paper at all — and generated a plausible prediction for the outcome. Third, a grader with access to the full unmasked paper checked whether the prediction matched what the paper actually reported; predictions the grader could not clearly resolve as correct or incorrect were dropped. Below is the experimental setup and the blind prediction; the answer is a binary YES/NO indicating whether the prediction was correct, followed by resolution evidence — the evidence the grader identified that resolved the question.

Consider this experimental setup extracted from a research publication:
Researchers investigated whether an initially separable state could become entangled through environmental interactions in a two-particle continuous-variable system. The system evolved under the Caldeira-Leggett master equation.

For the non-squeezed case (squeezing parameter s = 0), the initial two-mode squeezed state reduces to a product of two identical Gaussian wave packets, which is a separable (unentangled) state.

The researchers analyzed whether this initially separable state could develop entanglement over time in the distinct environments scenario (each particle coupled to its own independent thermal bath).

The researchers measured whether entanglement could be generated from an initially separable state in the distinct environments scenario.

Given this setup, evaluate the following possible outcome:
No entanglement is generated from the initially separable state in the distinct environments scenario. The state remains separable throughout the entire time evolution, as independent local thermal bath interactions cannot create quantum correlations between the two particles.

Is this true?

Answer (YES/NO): YES